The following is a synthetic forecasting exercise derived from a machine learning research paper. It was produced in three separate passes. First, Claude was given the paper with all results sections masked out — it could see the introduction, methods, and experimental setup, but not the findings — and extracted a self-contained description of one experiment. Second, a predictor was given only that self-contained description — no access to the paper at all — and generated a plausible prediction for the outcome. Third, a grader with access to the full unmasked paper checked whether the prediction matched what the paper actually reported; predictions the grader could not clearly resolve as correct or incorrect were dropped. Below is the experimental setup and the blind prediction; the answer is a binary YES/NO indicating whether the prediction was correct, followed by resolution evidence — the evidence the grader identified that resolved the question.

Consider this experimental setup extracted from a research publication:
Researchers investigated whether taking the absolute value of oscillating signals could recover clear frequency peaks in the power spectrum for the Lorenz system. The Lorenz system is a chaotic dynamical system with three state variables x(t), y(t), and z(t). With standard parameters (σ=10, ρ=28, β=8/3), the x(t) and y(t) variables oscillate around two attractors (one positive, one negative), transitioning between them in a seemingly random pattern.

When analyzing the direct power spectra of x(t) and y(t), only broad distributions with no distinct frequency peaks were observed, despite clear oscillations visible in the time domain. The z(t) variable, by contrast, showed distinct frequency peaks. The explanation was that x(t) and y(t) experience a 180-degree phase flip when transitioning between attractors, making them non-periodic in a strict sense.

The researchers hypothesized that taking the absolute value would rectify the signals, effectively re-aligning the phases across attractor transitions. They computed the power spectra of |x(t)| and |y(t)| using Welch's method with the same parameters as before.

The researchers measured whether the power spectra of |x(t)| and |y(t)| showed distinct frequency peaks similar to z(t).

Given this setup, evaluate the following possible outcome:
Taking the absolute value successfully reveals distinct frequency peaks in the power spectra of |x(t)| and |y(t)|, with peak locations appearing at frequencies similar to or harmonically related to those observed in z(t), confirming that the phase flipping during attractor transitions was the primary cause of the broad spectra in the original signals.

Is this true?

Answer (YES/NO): YES